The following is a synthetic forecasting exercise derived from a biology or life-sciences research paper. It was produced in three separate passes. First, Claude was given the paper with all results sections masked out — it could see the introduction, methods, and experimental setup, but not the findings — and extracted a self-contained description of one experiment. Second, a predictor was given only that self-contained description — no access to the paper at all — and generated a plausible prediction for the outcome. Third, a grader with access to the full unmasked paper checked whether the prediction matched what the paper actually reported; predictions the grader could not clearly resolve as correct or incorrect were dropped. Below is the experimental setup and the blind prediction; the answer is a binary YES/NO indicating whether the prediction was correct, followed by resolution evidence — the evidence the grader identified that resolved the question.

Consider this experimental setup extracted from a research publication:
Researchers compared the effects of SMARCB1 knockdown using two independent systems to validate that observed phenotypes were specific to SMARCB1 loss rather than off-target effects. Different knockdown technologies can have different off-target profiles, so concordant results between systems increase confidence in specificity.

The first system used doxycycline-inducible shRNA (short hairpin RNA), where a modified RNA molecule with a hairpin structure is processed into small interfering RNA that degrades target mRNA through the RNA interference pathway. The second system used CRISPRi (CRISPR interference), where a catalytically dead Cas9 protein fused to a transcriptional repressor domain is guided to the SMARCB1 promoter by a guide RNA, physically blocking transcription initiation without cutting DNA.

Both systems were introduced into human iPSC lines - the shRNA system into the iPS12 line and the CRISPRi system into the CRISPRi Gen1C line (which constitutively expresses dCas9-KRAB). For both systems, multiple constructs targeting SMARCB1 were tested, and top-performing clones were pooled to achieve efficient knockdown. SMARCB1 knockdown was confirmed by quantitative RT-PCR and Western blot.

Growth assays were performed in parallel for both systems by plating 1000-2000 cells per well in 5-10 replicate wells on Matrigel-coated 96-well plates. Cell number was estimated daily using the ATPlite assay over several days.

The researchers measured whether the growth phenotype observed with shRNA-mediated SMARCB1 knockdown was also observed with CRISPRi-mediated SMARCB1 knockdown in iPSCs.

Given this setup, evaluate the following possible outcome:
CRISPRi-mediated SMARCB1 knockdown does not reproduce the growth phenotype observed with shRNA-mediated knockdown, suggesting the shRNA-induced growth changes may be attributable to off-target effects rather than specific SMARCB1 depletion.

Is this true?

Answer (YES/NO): NO